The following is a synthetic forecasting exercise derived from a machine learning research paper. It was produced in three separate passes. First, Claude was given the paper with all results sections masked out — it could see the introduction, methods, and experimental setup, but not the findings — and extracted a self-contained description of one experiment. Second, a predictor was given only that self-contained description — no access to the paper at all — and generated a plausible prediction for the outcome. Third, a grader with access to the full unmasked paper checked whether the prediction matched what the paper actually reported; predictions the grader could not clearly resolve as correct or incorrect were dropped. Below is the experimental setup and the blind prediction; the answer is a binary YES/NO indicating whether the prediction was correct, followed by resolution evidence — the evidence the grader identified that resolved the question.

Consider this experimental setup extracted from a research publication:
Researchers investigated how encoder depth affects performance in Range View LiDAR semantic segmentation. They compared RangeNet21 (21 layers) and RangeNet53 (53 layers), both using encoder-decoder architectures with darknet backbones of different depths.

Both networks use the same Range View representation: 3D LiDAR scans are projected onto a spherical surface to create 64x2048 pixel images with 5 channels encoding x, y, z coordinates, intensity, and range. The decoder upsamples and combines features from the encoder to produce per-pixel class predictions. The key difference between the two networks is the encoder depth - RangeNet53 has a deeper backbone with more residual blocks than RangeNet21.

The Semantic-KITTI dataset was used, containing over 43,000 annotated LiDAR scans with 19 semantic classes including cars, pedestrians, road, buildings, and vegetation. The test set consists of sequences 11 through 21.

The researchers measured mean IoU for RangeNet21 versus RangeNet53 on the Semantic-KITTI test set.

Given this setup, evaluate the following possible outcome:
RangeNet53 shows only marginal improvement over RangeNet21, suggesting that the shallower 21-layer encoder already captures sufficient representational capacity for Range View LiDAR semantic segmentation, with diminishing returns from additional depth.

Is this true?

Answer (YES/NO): YES